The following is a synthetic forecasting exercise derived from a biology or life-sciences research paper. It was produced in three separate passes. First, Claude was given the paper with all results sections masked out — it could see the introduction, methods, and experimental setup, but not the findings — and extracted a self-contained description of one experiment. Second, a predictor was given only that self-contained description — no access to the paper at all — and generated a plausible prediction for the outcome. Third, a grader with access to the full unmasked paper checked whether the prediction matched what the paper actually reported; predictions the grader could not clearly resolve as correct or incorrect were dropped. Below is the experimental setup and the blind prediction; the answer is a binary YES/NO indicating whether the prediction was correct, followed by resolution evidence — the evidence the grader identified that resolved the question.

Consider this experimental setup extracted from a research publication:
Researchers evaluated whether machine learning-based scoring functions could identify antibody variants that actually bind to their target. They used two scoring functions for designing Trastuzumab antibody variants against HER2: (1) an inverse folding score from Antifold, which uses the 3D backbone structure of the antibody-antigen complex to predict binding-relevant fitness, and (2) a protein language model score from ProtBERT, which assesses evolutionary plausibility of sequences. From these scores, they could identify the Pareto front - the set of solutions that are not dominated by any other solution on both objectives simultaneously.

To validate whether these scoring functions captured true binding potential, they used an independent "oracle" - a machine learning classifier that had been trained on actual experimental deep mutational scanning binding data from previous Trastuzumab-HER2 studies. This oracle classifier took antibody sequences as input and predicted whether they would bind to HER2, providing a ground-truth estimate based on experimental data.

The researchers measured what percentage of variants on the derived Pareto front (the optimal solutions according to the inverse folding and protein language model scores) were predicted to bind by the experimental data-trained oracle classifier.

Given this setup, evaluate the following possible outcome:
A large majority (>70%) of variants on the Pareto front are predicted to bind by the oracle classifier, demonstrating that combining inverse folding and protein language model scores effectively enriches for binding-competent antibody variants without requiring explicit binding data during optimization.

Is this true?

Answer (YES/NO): YES